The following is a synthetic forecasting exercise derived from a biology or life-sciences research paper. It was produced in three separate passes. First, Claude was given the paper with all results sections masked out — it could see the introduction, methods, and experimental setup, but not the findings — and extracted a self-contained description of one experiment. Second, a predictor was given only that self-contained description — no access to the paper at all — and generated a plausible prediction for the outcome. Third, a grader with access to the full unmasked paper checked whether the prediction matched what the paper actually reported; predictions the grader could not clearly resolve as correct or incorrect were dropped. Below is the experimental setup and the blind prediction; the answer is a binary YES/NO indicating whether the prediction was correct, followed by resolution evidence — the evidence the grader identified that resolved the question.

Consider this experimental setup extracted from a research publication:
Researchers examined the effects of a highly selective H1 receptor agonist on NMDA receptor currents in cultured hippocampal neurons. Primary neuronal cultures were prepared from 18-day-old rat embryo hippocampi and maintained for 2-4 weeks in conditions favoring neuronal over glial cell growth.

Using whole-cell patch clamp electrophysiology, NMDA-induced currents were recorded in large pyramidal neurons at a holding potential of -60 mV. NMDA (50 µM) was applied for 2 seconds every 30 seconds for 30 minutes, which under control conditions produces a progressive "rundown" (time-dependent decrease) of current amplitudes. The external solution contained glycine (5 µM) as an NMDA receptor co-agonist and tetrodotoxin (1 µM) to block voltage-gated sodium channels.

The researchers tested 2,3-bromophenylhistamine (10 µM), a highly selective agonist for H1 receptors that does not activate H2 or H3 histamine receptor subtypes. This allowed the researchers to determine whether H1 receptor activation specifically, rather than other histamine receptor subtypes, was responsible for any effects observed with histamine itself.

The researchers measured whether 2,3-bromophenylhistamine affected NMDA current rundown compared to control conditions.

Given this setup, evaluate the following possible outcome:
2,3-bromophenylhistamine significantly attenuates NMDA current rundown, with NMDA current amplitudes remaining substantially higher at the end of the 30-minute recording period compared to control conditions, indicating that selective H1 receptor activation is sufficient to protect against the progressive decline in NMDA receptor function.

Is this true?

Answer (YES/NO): NO